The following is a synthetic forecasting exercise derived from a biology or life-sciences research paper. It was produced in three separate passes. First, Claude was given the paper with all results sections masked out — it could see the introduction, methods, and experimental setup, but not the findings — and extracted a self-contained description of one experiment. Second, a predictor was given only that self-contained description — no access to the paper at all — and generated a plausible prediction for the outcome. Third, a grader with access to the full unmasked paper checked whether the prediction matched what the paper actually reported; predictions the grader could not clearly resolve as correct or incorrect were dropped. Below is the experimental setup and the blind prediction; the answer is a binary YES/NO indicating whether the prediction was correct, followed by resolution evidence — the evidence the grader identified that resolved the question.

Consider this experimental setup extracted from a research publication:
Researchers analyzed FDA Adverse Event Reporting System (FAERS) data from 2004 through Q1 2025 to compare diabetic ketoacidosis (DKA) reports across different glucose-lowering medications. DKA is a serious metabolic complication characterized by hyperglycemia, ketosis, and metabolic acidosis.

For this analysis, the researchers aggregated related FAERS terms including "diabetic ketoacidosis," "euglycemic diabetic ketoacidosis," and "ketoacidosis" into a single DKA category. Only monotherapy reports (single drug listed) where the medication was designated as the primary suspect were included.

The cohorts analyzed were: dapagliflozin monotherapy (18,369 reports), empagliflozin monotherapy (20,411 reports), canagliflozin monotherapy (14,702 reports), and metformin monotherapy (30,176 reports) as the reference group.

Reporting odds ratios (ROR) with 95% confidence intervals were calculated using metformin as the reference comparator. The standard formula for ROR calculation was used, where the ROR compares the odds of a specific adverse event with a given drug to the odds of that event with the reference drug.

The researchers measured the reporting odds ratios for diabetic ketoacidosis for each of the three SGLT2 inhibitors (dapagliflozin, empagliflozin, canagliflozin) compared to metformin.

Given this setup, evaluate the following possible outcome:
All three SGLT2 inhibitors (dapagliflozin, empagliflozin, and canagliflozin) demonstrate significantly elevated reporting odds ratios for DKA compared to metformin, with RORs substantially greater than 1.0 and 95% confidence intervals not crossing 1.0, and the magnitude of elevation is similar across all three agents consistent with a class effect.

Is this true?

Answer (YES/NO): NO